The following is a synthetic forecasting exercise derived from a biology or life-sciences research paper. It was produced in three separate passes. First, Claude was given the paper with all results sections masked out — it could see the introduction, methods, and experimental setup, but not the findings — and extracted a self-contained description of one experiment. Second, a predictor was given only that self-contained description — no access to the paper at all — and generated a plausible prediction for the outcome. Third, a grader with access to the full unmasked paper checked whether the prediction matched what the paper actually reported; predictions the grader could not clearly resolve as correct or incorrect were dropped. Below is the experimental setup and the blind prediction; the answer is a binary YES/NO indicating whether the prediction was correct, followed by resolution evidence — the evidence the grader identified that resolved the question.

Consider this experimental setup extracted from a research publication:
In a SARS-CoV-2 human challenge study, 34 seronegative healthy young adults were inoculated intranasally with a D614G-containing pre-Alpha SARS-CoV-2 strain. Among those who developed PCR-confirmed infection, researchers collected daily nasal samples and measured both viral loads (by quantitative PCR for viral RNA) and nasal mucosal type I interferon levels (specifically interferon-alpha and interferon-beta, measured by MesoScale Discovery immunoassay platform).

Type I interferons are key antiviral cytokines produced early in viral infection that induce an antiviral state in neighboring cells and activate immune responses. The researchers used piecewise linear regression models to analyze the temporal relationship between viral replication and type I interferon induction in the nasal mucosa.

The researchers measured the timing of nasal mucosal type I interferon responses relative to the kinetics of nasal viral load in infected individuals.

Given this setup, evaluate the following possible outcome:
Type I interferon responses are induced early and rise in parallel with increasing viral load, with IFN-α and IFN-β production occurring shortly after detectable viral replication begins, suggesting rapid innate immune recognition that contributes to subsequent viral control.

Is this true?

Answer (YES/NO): NO